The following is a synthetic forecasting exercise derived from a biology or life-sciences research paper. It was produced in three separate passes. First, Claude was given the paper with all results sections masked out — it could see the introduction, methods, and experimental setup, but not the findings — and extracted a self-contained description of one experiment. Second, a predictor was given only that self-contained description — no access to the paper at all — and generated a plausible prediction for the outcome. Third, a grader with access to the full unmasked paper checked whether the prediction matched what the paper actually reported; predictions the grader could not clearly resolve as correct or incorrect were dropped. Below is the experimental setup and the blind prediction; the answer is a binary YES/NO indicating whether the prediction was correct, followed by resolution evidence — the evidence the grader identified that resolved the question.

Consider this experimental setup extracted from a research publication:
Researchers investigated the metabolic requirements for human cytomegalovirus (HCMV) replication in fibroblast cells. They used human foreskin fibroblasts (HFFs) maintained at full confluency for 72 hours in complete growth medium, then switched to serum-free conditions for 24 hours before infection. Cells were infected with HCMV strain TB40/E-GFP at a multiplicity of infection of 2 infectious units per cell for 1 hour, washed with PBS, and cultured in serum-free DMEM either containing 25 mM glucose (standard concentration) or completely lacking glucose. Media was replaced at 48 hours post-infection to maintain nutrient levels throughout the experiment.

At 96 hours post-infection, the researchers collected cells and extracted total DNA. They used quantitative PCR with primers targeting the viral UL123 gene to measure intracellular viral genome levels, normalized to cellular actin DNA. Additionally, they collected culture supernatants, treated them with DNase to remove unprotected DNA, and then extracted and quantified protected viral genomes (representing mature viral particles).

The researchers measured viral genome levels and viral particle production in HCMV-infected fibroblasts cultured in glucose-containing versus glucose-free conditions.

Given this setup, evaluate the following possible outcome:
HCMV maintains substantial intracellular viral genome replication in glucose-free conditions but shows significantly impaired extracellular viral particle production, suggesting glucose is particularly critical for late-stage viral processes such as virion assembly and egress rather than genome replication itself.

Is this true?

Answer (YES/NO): NO